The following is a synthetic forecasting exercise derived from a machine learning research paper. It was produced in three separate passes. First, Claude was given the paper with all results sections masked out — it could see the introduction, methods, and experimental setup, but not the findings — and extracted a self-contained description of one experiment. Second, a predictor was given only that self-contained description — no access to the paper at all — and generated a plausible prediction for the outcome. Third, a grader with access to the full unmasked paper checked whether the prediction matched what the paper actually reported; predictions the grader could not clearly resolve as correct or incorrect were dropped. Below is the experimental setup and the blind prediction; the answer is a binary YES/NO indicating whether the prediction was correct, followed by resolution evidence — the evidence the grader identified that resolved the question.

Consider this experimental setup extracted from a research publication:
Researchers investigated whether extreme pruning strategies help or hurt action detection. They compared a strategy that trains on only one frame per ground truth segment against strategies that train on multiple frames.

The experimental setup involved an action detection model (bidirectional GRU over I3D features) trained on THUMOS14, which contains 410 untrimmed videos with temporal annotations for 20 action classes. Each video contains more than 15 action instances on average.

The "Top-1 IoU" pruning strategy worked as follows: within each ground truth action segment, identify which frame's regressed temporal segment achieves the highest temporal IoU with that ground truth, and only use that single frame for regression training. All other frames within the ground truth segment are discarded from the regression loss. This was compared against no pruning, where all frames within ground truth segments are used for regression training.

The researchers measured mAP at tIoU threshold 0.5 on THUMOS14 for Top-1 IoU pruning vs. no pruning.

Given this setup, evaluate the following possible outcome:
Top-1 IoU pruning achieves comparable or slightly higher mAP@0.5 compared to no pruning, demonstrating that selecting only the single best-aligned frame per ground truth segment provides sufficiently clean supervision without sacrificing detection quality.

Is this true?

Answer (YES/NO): NO